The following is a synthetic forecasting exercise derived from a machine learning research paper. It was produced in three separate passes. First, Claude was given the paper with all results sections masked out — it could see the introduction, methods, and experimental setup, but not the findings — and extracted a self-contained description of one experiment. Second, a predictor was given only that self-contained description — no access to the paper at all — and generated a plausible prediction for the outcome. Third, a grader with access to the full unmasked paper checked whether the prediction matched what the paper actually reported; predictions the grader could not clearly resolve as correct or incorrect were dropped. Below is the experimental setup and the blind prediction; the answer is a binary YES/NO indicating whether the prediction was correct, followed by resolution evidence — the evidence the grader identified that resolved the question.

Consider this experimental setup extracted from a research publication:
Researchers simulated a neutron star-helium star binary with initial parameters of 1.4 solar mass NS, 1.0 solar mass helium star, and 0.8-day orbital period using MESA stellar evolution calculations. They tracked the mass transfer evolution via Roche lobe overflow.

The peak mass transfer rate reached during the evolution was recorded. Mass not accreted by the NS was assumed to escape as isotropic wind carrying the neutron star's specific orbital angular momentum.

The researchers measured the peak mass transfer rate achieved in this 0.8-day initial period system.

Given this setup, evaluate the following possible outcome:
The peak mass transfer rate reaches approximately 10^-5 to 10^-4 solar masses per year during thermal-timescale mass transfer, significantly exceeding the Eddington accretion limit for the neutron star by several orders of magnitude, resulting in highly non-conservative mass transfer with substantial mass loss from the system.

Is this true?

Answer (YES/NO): NO